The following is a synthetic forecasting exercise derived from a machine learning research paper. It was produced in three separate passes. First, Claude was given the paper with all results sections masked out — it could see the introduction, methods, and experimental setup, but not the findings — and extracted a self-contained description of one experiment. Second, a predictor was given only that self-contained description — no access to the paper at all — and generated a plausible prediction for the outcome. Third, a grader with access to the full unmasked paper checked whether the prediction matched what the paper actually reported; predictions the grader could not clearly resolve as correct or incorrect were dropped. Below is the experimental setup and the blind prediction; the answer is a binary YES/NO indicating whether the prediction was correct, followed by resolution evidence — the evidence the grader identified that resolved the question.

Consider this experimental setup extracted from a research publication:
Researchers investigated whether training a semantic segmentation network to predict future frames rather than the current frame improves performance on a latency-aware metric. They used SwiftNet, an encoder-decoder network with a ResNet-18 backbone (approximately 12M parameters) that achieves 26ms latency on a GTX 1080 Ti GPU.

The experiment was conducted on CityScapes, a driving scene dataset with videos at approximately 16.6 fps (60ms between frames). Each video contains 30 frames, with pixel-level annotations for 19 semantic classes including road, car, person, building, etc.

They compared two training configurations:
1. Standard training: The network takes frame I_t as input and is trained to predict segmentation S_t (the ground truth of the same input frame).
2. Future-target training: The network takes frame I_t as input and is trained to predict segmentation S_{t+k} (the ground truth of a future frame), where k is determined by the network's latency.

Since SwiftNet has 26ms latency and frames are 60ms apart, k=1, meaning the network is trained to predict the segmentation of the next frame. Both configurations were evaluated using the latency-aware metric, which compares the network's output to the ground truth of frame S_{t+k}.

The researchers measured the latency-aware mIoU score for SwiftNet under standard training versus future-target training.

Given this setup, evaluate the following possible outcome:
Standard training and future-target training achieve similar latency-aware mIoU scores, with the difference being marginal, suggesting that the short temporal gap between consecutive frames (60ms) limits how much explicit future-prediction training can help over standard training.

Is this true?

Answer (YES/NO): NO